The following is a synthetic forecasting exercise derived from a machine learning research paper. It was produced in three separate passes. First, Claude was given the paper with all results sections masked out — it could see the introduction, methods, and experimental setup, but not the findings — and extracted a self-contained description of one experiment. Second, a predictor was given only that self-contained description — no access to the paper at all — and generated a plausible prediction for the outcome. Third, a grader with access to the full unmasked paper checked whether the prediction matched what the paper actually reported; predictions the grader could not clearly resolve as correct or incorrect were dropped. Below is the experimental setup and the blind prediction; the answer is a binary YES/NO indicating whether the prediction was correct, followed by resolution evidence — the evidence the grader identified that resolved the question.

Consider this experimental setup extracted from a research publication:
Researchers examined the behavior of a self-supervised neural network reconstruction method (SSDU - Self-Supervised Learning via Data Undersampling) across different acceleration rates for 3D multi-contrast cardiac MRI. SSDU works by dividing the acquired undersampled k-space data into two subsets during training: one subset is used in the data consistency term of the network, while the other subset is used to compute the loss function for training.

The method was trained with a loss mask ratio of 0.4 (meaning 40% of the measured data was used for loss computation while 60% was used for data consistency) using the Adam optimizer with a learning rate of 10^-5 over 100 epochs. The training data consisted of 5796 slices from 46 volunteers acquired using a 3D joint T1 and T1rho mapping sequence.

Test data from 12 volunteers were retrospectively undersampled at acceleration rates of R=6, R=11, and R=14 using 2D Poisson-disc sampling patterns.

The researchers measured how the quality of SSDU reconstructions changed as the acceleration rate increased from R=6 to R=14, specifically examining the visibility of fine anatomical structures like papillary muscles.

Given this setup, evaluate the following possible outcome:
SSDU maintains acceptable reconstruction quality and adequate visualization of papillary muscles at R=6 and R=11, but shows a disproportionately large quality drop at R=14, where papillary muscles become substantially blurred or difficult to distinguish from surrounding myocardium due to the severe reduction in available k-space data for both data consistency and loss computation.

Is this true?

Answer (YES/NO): YES